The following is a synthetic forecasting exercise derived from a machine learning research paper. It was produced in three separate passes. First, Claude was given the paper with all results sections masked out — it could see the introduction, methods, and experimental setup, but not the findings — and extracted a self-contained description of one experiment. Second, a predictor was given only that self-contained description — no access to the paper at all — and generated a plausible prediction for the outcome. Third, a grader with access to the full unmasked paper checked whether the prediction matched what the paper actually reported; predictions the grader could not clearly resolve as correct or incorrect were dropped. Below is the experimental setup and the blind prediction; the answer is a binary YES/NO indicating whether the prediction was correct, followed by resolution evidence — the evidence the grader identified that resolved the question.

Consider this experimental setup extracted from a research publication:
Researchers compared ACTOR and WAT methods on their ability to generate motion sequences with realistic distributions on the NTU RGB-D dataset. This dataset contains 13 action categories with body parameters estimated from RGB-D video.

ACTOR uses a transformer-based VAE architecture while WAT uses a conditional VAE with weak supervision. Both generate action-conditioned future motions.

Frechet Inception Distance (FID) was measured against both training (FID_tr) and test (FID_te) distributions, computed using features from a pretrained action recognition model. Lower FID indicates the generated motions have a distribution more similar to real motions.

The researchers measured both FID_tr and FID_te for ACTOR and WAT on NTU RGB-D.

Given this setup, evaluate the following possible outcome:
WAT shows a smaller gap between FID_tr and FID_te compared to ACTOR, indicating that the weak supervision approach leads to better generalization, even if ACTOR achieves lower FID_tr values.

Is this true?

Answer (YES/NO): NO